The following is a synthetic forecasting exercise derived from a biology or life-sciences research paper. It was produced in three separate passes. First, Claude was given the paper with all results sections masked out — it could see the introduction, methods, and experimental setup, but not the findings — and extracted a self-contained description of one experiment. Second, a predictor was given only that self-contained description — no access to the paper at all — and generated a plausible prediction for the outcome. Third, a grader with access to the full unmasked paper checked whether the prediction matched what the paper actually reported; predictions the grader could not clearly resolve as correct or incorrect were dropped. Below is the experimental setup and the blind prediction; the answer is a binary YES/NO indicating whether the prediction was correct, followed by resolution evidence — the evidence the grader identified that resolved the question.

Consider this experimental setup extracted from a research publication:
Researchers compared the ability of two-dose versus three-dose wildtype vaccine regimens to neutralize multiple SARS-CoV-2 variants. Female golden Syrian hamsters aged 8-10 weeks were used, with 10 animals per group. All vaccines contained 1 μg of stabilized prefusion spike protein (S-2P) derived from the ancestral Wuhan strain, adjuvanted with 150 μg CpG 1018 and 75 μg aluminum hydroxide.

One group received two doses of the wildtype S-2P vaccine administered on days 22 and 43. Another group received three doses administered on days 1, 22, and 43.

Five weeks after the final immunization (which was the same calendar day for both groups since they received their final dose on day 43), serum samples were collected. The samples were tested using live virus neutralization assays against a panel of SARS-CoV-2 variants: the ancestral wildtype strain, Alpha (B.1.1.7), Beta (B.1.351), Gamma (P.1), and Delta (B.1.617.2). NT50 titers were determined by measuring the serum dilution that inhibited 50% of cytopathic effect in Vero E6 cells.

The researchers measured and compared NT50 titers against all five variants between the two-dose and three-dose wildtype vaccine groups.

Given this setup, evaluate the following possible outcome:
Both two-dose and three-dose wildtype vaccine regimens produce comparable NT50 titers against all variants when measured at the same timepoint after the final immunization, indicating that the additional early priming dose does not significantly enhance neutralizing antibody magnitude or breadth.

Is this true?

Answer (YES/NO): NO